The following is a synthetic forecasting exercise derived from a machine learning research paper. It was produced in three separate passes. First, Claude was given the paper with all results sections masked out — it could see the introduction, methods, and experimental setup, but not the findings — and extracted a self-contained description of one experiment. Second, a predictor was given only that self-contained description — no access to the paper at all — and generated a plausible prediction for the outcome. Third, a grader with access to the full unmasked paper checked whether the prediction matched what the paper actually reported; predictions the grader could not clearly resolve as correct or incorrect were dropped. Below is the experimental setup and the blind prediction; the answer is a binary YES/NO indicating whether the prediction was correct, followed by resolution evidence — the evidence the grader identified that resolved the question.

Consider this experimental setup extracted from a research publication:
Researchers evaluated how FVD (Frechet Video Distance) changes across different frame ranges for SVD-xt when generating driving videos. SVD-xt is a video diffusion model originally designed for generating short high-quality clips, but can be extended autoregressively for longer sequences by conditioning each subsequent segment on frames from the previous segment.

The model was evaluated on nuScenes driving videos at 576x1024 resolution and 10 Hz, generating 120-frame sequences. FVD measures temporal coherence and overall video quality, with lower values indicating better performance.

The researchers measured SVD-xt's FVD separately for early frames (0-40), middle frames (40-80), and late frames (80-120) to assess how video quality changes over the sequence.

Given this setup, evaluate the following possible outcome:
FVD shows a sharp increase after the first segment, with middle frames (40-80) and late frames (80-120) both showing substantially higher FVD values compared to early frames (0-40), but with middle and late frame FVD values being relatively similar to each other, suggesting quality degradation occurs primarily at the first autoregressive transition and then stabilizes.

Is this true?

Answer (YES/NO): NO